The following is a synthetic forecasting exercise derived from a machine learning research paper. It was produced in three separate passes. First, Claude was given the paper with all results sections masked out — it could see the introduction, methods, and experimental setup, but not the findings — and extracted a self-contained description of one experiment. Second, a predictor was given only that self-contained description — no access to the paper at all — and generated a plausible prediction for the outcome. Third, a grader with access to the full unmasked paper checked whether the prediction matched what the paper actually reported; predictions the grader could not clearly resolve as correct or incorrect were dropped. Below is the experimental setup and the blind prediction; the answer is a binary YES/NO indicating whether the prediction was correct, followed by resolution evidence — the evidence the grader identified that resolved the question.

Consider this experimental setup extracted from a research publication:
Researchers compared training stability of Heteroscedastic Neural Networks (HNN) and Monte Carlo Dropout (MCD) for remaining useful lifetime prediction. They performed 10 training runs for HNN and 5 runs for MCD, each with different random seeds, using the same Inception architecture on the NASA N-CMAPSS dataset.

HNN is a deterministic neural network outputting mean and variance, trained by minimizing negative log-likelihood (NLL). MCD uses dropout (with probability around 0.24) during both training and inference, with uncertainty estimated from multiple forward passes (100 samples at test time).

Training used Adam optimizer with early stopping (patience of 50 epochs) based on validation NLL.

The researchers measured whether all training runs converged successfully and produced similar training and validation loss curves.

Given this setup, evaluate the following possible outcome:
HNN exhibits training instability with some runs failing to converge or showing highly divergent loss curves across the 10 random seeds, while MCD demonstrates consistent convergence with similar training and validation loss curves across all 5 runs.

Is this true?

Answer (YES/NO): YES